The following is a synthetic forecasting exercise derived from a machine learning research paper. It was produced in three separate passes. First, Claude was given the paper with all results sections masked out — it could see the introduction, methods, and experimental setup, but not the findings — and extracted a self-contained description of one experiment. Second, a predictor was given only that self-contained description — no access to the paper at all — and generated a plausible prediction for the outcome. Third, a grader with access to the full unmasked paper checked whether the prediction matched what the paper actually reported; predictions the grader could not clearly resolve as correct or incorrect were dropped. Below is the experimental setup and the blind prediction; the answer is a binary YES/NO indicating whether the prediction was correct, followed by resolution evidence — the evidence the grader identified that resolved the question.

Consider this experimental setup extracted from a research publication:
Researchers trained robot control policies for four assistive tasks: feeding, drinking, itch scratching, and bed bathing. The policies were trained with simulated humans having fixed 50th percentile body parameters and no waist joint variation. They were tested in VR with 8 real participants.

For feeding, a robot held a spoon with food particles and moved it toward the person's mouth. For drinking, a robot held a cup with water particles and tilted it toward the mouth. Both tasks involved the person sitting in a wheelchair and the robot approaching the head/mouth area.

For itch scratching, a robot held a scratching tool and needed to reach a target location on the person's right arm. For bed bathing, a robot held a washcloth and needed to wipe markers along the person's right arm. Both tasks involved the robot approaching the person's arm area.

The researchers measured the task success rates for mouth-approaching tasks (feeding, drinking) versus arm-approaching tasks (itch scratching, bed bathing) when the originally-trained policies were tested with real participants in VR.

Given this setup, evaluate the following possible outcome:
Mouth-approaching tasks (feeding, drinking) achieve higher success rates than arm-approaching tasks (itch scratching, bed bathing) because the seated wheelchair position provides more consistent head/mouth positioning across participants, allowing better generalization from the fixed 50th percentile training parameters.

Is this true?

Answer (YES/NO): YES